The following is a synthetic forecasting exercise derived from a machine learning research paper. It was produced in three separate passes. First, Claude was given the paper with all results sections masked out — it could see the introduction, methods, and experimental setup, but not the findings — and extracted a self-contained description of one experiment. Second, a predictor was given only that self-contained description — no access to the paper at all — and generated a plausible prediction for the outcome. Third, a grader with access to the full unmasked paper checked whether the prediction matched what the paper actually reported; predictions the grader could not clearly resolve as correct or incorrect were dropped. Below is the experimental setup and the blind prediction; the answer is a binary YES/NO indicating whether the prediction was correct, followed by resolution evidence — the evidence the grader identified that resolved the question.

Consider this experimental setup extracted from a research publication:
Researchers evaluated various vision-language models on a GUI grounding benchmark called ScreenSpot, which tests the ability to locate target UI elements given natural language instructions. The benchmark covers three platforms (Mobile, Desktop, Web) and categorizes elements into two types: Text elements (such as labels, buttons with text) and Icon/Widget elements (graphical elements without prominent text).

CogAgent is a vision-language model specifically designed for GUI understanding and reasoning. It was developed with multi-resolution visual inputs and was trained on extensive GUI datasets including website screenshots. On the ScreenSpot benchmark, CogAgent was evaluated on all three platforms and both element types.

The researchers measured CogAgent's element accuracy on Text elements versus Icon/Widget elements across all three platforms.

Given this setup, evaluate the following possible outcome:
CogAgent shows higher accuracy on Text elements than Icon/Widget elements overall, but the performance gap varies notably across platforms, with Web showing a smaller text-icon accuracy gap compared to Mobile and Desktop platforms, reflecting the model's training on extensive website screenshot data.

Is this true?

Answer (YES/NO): NO